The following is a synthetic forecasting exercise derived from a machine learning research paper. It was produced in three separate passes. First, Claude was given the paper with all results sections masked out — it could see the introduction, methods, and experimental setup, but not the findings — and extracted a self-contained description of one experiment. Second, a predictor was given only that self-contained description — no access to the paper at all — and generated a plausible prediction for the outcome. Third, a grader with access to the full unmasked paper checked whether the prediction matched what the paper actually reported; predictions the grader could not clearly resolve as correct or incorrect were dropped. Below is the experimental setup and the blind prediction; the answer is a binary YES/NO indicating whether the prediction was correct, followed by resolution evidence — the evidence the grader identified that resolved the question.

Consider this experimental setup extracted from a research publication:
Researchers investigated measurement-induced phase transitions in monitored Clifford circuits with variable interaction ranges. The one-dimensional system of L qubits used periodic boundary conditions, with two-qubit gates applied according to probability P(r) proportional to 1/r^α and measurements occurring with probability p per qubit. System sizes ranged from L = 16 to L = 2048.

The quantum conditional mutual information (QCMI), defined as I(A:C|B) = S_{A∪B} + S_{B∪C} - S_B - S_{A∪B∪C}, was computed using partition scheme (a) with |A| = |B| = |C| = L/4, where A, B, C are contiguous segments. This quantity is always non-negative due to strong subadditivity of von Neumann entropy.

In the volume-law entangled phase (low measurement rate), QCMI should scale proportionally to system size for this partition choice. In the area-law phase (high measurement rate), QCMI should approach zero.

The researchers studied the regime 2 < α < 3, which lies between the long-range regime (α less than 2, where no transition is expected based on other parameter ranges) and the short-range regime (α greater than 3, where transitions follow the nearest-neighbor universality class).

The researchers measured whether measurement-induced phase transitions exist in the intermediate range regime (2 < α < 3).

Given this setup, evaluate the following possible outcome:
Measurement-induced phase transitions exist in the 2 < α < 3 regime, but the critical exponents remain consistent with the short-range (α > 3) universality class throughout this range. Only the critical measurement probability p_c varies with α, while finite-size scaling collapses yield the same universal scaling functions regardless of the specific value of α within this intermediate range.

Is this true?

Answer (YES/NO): NO